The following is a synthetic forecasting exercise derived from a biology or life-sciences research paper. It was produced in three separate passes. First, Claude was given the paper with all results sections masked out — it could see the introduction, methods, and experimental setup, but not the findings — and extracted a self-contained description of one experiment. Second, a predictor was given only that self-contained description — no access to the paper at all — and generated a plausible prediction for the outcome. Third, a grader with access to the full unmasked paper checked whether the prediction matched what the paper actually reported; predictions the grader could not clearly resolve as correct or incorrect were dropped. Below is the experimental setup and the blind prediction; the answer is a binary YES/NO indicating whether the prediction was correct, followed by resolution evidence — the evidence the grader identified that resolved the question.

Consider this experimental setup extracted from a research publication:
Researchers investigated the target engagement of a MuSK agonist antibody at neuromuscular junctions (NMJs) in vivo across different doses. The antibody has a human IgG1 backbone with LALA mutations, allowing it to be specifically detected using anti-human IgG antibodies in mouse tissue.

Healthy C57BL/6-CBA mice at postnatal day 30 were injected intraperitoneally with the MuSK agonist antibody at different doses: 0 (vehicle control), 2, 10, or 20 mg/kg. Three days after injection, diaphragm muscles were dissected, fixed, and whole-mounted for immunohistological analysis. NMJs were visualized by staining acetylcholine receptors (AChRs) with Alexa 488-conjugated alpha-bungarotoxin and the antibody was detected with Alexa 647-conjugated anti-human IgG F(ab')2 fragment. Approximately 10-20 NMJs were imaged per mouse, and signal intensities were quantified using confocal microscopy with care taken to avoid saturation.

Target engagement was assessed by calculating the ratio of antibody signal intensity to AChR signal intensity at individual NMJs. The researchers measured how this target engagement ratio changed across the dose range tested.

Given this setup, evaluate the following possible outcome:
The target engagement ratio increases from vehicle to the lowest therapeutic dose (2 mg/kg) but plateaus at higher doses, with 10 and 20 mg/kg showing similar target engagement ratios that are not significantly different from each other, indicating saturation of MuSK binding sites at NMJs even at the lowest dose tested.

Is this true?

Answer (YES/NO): NO